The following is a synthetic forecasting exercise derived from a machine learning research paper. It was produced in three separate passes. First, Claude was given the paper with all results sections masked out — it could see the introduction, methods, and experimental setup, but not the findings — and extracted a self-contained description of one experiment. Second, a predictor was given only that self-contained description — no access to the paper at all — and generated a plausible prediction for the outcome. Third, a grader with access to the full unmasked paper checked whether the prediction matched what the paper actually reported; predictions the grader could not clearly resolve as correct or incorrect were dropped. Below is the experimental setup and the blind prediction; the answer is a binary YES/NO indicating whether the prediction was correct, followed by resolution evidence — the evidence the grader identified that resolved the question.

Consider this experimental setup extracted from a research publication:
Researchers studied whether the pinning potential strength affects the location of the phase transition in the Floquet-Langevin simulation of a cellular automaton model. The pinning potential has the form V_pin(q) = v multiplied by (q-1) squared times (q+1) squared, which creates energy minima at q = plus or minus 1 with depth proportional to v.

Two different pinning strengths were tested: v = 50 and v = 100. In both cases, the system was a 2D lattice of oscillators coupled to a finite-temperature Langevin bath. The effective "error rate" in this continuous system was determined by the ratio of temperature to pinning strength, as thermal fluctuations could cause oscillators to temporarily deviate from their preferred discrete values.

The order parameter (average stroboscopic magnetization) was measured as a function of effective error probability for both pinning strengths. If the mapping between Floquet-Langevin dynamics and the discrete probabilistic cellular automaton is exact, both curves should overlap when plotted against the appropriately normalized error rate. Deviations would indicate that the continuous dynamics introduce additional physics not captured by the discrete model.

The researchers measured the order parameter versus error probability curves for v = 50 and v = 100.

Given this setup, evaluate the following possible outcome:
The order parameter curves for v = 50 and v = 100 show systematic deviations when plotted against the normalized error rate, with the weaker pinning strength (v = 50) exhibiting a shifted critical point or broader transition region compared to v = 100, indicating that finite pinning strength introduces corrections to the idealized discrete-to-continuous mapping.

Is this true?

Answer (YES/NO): YES